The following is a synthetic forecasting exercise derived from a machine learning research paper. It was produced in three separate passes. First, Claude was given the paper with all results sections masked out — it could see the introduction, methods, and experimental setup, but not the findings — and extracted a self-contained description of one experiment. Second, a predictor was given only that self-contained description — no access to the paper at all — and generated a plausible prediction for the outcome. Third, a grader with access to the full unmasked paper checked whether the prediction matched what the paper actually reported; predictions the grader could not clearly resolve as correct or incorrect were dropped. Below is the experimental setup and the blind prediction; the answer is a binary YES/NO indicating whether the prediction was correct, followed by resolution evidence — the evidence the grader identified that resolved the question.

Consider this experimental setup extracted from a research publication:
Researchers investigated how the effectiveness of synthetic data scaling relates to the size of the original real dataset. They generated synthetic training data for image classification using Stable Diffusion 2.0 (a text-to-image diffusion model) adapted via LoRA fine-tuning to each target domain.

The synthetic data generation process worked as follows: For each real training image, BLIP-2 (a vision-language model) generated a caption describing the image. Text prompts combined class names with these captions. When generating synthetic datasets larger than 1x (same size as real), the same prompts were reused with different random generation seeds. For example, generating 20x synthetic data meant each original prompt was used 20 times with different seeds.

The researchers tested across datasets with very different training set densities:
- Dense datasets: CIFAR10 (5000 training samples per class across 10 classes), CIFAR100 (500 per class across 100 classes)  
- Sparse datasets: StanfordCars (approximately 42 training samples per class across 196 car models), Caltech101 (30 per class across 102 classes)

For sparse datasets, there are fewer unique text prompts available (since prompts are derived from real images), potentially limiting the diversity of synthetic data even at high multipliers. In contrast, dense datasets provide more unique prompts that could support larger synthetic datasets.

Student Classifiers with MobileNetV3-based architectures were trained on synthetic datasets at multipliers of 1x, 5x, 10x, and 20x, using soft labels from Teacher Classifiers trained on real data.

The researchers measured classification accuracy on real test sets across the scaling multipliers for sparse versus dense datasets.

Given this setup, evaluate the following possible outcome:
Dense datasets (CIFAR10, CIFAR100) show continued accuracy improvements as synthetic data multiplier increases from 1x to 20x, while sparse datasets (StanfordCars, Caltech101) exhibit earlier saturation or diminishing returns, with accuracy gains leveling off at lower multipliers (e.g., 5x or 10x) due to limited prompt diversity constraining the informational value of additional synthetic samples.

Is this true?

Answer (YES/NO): NO